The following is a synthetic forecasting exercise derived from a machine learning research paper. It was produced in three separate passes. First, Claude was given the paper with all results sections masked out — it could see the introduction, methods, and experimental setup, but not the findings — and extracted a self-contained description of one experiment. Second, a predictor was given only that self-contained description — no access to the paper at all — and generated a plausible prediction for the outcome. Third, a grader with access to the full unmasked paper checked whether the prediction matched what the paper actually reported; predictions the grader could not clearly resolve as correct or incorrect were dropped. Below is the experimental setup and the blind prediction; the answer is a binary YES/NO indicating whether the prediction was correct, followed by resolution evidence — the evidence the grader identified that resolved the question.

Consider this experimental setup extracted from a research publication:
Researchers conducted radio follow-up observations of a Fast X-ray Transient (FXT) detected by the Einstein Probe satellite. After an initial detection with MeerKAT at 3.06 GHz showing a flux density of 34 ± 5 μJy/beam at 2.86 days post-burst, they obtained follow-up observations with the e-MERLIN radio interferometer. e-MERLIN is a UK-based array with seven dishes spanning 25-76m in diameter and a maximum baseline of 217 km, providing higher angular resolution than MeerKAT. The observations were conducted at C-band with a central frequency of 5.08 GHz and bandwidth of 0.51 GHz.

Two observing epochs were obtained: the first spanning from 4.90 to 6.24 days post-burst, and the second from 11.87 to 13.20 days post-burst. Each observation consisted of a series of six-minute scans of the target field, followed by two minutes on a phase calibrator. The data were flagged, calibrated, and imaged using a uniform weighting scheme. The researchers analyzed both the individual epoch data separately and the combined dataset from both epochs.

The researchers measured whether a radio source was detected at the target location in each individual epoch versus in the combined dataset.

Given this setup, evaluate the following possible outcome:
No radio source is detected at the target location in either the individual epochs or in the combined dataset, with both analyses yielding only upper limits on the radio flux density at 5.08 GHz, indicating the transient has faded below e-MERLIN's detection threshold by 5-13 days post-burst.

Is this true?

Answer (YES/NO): NO